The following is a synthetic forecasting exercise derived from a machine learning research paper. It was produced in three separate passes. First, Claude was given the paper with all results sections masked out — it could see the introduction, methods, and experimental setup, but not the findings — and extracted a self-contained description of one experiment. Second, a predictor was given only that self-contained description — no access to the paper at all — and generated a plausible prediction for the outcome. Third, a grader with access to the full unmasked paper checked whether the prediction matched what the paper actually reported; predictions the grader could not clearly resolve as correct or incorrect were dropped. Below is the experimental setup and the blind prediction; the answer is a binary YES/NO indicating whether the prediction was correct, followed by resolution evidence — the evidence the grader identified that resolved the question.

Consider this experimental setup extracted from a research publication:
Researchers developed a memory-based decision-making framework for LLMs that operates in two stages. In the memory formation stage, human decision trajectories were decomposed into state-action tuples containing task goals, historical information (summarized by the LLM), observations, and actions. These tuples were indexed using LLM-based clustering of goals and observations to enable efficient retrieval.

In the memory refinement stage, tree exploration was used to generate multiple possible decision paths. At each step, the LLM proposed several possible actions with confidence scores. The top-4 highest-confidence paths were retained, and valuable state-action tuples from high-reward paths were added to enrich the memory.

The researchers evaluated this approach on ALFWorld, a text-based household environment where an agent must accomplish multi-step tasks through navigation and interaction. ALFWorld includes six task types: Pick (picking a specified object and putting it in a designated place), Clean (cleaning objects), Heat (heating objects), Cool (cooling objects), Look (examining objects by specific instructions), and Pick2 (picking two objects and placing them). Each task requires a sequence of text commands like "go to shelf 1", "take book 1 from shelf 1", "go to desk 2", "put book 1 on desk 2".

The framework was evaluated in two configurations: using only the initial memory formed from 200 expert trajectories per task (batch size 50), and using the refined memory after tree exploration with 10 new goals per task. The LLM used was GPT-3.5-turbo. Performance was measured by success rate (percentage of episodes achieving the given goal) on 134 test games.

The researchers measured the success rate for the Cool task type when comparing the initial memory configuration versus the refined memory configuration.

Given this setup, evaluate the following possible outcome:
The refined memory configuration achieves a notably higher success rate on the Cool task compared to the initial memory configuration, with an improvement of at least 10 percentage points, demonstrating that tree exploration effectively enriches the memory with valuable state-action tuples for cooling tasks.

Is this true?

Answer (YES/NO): NO